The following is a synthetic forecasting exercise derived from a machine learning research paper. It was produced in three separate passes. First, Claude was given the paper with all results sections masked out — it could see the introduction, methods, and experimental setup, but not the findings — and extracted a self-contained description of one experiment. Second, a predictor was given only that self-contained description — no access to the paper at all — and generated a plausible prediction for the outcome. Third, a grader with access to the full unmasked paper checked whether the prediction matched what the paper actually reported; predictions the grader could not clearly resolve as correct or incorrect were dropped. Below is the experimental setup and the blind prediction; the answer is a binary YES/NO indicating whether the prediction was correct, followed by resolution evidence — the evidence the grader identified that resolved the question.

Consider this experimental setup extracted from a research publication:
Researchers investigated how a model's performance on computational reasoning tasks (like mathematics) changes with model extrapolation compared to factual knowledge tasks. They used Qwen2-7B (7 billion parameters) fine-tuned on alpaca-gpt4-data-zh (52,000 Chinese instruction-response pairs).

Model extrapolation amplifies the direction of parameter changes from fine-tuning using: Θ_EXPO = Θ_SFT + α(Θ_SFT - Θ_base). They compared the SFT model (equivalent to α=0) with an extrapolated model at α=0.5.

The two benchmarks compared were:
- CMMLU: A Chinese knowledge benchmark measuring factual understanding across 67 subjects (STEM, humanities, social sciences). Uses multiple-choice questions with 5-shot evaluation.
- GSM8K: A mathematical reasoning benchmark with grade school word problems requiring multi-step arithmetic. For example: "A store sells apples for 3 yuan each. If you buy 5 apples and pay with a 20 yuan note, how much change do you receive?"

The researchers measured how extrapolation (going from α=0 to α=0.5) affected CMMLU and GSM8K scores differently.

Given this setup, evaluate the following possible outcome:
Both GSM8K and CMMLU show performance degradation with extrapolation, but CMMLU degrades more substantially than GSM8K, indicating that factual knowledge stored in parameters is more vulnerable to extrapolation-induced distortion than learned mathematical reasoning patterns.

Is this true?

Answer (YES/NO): NO